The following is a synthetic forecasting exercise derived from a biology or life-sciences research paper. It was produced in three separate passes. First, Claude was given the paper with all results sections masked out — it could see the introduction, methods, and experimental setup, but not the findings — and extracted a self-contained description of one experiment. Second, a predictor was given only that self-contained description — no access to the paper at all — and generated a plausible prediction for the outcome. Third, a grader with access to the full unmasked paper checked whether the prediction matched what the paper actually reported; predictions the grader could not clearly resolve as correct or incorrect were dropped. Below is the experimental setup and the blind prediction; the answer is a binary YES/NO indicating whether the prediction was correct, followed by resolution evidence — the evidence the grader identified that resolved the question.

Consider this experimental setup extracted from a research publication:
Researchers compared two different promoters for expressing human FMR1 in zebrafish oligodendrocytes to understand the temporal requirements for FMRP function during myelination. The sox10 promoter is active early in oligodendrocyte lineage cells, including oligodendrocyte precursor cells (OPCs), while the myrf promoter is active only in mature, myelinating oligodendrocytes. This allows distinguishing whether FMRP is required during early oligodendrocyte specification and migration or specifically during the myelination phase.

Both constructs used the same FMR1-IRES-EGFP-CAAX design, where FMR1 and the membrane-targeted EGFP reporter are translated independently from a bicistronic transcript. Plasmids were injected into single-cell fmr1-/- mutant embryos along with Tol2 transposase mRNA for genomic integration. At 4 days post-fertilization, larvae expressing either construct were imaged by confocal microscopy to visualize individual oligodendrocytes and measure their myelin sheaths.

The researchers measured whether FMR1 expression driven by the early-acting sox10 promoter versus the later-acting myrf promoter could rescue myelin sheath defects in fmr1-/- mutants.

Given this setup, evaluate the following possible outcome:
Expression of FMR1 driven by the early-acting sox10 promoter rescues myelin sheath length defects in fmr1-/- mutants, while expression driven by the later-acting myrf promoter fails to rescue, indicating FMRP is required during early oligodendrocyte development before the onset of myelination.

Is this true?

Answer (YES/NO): NO